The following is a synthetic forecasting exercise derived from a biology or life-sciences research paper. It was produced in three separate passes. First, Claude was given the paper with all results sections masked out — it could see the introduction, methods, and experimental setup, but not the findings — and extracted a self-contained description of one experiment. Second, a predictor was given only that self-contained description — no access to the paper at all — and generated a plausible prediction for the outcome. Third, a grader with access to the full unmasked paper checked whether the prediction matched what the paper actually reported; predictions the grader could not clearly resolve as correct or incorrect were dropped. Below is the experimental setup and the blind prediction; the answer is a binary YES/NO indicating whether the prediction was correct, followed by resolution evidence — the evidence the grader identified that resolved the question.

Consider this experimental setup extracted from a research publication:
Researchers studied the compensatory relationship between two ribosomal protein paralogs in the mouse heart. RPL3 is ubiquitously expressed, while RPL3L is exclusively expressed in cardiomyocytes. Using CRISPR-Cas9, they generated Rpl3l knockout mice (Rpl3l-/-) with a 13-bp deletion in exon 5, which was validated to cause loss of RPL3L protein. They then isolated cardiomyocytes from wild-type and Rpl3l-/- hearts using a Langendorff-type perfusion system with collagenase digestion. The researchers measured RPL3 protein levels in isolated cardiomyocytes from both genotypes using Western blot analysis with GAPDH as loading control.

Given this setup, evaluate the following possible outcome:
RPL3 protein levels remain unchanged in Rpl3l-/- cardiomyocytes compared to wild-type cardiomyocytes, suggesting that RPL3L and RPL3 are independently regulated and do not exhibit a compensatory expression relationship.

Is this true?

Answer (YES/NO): NO